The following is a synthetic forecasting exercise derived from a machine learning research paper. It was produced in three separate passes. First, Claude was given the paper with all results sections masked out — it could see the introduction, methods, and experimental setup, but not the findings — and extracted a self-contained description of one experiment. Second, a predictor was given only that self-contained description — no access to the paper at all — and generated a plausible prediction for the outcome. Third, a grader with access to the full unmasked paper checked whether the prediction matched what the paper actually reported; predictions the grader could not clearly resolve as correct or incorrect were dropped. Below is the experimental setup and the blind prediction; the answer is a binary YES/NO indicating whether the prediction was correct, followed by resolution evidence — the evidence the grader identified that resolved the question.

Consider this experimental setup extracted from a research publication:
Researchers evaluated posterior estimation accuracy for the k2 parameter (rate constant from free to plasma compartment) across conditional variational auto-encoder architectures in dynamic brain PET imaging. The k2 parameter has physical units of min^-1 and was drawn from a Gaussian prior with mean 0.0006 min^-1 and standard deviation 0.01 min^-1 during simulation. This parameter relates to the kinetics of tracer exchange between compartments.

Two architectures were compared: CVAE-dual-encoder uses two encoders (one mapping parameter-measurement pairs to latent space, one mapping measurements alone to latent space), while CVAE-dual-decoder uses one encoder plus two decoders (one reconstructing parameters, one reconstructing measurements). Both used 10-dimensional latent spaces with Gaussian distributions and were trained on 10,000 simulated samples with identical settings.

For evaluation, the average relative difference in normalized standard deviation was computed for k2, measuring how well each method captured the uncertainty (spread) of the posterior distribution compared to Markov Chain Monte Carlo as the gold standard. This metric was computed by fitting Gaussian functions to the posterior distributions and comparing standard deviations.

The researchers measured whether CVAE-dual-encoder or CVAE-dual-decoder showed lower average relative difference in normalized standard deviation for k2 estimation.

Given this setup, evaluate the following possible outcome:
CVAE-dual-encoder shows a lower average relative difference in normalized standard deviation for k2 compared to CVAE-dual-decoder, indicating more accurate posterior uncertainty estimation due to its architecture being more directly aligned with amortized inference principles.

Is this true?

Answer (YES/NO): YES